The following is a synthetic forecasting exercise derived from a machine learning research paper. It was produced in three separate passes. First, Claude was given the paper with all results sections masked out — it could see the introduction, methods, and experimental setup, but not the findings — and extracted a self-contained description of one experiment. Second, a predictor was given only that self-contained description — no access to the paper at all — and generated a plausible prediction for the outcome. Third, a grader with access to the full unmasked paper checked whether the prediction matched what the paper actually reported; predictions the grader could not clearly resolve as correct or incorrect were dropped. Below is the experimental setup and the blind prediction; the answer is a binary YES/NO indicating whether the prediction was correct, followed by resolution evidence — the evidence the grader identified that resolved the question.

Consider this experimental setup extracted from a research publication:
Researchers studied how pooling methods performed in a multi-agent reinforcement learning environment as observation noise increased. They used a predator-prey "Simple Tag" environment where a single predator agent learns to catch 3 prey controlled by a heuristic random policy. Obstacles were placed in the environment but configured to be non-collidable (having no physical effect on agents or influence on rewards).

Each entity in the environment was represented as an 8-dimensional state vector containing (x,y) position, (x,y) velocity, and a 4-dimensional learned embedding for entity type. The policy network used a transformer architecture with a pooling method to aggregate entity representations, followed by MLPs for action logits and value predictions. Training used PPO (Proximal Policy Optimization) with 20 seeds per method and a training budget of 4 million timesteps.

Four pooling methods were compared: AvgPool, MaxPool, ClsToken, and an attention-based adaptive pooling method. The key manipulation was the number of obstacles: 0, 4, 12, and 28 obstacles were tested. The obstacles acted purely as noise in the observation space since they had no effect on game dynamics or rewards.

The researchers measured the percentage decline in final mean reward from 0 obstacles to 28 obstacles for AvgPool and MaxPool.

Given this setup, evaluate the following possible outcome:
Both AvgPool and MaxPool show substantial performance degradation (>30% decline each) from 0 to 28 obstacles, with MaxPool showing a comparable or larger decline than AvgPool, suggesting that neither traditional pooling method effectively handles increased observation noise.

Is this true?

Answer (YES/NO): NO